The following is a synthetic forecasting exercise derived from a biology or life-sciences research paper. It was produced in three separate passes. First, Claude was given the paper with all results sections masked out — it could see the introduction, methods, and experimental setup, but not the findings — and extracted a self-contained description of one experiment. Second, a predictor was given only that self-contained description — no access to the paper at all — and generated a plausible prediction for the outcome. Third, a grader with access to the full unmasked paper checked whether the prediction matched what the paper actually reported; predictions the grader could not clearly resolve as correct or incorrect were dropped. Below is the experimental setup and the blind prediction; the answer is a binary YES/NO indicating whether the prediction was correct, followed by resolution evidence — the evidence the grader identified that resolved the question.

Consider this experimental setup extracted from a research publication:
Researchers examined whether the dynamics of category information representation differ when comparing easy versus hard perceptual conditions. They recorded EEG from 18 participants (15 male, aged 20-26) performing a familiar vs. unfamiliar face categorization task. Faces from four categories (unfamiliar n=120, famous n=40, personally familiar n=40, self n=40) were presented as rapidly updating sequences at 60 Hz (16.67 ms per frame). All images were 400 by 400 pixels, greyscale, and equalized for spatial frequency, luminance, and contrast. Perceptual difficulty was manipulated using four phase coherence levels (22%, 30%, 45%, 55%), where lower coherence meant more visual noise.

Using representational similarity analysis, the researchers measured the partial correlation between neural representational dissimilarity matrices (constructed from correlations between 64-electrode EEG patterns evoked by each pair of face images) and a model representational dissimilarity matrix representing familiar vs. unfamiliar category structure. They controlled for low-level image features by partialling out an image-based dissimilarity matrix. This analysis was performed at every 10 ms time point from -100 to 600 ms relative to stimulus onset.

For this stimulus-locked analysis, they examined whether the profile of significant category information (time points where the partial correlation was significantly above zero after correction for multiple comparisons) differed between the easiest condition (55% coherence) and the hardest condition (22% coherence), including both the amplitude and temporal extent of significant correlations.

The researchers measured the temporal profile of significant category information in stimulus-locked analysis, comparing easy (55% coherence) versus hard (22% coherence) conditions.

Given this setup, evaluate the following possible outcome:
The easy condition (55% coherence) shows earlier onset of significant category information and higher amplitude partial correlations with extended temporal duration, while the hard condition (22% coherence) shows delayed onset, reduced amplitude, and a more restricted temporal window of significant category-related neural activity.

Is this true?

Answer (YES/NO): NO